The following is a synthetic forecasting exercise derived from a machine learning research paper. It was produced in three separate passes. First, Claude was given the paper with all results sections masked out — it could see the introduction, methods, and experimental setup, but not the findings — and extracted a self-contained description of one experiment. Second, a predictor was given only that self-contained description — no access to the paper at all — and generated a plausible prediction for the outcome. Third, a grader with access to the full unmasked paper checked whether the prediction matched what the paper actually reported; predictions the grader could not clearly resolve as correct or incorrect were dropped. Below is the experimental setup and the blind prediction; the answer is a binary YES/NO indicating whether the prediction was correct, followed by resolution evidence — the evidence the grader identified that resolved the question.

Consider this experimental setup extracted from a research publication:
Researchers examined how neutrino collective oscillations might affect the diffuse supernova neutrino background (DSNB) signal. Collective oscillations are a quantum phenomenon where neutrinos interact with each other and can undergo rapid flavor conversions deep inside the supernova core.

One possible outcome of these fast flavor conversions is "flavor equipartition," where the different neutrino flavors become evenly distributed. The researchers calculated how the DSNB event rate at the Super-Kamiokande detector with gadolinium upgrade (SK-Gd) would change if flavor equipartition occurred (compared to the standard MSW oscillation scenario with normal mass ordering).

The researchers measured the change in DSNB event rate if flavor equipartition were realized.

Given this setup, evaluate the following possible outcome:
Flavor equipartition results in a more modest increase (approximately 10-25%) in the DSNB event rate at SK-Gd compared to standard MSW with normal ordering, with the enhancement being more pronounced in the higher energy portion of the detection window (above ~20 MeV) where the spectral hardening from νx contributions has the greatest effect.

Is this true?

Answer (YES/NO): NO